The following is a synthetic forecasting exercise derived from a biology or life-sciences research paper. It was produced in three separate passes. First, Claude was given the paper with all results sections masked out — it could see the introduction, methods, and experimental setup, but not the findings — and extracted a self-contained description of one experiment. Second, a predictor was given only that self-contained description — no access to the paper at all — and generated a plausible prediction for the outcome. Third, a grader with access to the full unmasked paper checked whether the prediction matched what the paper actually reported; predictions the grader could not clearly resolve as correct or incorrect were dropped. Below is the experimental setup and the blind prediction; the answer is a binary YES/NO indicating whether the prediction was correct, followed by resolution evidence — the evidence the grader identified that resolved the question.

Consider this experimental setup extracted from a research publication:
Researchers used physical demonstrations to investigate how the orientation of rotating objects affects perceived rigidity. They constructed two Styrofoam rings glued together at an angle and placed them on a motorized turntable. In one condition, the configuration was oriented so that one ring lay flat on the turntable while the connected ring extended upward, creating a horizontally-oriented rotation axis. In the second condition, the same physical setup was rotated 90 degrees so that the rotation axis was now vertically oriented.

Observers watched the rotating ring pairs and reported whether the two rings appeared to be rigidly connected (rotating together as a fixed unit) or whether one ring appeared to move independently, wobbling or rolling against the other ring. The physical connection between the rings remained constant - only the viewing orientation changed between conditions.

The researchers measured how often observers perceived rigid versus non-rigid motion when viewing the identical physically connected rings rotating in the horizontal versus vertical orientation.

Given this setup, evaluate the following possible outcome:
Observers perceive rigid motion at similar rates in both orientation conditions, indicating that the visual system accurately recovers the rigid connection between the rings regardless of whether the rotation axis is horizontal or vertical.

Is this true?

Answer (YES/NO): NO